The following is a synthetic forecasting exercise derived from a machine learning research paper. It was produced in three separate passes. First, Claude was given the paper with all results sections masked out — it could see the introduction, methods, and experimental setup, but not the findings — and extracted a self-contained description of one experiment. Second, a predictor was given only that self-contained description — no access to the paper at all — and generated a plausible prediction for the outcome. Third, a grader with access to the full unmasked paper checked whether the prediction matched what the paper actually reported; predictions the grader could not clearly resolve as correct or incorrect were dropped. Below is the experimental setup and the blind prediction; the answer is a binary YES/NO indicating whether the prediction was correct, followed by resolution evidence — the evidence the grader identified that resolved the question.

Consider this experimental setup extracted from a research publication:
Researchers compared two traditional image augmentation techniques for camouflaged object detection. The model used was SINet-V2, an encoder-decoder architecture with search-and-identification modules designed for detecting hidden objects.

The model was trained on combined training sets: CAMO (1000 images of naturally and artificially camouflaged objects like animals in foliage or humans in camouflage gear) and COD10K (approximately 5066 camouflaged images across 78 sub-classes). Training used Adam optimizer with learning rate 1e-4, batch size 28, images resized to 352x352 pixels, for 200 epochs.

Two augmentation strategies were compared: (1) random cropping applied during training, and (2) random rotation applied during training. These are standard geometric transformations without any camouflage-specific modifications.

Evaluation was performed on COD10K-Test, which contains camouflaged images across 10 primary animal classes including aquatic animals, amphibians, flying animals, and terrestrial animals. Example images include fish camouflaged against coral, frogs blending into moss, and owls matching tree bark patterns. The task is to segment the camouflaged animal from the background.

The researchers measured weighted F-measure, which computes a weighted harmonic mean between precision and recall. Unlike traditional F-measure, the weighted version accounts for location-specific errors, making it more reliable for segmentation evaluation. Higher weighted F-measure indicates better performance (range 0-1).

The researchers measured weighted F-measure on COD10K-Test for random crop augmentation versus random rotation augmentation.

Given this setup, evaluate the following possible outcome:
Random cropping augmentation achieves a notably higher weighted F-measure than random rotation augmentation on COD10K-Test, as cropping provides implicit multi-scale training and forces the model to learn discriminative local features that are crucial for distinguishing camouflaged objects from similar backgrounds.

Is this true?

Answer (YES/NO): NO